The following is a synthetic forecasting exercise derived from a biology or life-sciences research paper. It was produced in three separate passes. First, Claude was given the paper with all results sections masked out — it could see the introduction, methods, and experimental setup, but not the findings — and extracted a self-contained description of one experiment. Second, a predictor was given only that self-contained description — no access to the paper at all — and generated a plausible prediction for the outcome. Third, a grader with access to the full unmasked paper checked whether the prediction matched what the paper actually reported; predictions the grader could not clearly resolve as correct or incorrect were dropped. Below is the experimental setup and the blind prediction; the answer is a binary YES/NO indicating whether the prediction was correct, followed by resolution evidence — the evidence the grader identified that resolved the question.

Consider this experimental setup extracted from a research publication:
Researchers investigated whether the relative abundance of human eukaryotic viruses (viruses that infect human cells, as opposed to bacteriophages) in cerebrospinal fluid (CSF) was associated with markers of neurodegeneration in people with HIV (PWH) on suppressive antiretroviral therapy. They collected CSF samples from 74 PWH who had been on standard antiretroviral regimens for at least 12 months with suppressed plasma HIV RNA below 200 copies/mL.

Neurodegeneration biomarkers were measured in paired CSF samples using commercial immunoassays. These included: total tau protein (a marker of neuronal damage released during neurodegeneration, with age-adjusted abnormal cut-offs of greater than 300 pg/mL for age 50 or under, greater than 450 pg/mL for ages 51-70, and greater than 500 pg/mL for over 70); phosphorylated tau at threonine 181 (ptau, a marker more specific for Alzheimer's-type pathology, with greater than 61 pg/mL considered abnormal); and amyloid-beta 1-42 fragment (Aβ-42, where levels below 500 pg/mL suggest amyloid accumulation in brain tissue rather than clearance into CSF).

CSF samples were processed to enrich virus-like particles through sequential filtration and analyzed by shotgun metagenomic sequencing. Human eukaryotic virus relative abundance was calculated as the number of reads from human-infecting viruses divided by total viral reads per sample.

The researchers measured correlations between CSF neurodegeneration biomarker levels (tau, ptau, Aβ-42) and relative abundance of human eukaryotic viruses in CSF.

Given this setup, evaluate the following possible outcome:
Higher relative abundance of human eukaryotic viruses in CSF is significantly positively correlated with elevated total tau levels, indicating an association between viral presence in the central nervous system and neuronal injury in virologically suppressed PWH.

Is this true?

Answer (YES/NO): NO